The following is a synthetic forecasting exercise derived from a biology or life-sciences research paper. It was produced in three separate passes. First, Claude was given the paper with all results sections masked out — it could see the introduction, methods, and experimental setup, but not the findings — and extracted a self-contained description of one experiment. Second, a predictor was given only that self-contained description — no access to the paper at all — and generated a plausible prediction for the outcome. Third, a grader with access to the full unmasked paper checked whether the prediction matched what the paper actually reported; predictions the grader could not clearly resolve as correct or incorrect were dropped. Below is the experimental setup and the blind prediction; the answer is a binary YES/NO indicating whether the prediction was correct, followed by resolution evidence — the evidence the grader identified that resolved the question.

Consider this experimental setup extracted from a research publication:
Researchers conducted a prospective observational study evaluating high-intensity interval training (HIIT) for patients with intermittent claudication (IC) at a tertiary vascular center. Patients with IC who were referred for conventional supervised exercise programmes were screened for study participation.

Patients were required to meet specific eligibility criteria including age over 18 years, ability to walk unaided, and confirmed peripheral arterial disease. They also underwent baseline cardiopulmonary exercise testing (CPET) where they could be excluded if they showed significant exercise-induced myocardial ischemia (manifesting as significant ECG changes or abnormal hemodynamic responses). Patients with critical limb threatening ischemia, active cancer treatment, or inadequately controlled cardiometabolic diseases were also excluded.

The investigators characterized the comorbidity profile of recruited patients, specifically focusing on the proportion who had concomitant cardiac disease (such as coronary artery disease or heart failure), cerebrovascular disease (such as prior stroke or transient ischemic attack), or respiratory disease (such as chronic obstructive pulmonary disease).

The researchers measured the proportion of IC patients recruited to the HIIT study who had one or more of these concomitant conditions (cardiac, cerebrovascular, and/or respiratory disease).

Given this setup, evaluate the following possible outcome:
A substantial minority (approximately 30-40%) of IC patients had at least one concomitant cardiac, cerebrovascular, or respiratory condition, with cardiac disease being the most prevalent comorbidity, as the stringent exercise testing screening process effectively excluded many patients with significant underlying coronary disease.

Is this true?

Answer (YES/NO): NO